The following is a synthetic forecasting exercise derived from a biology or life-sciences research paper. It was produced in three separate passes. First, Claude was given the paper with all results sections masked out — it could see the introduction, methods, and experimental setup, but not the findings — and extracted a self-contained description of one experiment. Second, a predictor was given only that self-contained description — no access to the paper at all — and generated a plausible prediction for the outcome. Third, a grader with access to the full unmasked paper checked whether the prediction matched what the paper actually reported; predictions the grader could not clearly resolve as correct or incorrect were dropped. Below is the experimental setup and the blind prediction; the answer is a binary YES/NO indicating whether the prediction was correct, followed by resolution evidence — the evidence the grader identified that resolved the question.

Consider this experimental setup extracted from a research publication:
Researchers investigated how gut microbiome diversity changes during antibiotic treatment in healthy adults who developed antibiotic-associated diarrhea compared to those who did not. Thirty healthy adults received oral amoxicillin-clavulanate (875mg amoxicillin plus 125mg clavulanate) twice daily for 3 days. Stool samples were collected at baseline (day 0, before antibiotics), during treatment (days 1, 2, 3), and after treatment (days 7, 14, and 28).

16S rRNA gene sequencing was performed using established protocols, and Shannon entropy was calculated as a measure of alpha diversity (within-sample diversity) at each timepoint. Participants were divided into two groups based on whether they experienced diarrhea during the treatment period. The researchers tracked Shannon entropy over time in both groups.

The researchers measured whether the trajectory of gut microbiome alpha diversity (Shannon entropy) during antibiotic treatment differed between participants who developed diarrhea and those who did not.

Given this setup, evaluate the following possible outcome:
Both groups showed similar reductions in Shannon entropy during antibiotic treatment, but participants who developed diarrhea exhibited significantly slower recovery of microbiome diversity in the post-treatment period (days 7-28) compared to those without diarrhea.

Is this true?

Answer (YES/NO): NO